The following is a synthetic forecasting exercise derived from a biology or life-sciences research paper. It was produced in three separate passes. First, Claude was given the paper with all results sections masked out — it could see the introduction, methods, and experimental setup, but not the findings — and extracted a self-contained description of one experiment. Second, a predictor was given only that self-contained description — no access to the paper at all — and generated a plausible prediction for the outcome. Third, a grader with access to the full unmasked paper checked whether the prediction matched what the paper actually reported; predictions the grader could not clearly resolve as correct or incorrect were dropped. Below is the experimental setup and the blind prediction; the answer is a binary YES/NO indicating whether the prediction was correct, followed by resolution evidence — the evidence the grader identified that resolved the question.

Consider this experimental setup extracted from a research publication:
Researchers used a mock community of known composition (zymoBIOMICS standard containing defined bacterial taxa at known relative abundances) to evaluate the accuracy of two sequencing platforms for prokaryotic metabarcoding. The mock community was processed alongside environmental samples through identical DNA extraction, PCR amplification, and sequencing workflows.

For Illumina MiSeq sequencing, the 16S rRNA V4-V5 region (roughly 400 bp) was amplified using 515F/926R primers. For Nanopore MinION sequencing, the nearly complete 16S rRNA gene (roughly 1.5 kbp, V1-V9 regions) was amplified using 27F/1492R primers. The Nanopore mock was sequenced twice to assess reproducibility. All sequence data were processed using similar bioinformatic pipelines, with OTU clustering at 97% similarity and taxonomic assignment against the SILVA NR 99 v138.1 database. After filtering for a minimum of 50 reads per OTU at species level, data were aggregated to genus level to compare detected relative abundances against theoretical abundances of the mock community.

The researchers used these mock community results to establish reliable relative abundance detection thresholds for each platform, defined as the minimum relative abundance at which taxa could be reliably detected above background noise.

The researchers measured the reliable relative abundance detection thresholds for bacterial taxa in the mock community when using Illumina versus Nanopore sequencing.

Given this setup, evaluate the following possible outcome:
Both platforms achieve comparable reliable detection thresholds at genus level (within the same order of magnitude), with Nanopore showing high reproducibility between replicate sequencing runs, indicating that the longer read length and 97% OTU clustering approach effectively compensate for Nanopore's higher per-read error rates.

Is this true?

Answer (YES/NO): YES